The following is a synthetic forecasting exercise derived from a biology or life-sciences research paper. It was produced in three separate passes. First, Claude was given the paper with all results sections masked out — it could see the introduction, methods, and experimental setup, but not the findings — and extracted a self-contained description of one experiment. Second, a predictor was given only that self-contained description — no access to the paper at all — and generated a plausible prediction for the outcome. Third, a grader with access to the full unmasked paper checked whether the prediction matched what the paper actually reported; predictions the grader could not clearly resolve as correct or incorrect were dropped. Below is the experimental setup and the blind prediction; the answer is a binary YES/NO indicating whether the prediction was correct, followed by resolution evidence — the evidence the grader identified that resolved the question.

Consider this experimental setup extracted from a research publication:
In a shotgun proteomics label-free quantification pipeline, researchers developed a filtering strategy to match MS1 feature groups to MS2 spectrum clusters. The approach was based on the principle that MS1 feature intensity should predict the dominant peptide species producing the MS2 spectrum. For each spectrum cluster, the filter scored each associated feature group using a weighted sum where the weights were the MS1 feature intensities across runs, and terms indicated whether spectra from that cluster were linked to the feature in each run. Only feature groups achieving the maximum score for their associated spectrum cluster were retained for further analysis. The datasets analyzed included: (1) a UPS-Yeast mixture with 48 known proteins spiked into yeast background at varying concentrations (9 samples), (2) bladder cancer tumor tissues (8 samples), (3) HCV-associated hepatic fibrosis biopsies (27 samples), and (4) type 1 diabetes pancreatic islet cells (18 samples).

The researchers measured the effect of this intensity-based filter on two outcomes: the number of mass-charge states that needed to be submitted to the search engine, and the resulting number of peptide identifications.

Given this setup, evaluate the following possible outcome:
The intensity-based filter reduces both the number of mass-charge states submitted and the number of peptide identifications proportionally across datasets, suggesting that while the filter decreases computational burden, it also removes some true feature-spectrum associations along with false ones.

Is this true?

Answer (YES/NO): NO